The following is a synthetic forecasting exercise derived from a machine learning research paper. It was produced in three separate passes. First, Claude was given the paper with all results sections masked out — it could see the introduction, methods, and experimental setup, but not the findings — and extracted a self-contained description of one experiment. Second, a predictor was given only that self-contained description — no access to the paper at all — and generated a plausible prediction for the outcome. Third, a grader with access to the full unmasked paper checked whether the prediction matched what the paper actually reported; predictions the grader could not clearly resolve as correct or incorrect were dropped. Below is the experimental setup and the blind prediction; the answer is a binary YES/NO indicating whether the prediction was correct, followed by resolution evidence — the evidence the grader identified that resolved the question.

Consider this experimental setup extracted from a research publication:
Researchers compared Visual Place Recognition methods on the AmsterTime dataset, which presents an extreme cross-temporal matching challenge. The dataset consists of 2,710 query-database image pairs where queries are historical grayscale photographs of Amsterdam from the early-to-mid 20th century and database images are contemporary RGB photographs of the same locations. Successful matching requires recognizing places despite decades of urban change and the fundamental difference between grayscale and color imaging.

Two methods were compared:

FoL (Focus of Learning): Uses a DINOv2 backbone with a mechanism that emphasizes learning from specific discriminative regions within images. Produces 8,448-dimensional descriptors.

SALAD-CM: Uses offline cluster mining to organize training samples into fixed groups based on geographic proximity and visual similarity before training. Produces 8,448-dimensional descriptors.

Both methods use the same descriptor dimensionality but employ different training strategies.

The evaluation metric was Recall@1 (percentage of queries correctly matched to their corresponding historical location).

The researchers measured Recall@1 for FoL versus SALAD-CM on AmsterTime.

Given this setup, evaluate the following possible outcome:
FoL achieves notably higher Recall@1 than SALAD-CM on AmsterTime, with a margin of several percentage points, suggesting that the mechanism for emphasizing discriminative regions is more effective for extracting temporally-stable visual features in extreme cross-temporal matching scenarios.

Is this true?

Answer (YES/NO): YES